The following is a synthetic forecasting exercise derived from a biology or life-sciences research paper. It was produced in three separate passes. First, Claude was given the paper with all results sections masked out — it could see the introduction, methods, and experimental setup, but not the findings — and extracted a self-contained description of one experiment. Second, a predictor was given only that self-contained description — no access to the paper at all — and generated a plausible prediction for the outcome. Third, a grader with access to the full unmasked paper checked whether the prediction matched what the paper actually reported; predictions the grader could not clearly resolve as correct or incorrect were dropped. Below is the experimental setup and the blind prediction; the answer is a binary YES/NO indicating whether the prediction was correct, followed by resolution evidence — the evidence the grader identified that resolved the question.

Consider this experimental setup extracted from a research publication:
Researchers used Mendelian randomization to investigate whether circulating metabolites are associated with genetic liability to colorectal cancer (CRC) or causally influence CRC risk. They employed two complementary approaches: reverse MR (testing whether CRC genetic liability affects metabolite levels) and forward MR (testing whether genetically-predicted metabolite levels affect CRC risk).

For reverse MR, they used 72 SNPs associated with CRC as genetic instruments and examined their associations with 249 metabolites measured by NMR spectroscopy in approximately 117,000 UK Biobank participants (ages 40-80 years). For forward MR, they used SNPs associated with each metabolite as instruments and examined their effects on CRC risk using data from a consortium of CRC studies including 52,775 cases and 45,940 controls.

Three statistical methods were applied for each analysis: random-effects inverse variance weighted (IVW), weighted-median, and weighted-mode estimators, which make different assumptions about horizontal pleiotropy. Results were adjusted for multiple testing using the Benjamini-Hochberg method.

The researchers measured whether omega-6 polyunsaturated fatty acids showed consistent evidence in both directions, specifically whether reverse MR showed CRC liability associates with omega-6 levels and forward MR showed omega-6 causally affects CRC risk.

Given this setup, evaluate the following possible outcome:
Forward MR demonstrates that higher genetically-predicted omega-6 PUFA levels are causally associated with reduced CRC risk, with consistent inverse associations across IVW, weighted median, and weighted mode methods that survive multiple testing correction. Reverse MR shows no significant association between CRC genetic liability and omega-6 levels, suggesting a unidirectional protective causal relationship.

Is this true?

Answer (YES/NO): NO